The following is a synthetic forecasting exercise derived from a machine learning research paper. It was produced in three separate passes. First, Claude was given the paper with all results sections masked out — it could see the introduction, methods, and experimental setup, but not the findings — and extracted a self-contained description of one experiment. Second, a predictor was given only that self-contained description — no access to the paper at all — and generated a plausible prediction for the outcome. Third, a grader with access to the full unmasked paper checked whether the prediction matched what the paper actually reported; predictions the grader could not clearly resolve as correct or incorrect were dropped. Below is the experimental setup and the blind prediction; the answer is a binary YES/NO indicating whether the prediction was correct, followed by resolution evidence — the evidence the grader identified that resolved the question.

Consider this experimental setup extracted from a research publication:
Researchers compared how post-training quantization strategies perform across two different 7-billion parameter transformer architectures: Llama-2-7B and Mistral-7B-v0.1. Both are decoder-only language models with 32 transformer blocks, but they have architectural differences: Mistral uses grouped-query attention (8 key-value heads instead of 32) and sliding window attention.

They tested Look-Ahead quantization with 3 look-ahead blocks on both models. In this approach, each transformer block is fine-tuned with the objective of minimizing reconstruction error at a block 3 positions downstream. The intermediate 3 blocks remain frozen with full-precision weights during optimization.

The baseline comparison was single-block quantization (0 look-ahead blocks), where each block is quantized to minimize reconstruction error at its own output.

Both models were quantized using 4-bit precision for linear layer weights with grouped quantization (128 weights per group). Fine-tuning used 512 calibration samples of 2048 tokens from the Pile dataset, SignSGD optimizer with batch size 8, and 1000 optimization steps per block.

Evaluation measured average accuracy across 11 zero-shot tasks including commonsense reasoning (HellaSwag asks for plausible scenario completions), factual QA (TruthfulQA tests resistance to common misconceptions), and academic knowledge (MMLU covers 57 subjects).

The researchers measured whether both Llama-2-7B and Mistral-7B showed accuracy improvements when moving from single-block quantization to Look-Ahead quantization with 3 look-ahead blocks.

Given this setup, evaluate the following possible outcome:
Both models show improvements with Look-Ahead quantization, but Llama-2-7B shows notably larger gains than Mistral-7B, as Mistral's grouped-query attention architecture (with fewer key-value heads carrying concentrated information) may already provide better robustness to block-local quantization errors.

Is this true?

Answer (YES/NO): NO